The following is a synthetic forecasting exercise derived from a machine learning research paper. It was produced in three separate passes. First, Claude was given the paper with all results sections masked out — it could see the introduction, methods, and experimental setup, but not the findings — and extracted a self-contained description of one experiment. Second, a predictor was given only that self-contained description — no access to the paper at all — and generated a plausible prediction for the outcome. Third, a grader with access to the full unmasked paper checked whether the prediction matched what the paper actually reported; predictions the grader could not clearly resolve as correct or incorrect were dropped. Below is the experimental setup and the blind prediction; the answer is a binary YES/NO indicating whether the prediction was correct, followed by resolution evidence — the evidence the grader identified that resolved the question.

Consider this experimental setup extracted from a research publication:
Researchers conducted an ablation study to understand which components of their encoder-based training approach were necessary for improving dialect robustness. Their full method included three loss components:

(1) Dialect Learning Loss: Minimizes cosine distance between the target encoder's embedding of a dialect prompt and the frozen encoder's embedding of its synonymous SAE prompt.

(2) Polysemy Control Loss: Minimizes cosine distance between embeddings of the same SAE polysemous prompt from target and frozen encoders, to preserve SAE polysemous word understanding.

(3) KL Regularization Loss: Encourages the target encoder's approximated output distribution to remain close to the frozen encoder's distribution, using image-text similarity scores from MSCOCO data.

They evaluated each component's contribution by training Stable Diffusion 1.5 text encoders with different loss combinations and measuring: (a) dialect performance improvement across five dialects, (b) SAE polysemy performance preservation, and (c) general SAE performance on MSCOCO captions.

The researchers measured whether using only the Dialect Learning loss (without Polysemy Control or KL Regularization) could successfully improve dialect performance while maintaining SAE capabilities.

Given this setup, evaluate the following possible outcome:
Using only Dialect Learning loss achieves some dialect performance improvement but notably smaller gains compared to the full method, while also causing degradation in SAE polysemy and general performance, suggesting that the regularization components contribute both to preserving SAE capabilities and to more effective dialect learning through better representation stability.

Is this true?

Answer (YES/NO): NO